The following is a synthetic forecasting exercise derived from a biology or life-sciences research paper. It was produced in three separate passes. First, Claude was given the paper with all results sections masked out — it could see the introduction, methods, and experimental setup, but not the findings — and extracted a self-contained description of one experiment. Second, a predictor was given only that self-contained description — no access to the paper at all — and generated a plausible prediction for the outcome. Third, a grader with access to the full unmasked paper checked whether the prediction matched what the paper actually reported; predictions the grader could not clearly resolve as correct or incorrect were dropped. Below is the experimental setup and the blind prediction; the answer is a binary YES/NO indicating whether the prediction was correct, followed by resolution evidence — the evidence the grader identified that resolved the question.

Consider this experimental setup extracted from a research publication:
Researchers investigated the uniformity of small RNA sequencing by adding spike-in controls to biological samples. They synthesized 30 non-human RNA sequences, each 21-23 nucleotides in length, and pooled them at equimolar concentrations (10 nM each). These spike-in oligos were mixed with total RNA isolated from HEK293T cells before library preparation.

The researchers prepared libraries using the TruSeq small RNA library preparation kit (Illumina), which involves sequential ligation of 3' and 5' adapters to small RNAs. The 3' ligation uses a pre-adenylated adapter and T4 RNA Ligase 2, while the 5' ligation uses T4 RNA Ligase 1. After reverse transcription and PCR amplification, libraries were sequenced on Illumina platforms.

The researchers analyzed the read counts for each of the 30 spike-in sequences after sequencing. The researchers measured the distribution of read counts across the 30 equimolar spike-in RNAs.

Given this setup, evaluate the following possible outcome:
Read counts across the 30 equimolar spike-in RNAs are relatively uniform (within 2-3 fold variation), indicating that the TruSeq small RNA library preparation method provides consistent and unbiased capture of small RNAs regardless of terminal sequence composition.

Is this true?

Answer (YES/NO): NO